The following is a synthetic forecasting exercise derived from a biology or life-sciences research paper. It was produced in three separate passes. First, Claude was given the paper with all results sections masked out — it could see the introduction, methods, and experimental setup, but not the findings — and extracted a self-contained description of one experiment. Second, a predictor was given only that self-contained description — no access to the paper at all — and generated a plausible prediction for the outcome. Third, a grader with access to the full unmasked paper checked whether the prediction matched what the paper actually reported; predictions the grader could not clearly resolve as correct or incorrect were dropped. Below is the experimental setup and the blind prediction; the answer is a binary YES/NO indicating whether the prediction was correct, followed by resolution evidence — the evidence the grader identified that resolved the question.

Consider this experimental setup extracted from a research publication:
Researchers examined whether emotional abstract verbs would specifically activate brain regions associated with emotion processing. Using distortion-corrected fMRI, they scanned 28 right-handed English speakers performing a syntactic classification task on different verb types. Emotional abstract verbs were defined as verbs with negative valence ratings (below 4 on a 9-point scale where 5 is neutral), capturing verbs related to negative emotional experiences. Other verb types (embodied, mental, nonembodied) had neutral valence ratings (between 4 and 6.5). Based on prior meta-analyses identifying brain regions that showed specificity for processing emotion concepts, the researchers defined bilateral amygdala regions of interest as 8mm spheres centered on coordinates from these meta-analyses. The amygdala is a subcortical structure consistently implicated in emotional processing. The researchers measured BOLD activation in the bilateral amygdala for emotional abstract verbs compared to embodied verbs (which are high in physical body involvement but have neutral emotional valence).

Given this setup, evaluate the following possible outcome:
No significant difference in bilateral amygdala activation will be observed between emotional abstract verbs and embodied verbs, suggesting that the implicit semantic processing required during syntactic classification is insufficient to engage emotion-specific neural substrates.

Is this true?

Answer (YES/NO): YES